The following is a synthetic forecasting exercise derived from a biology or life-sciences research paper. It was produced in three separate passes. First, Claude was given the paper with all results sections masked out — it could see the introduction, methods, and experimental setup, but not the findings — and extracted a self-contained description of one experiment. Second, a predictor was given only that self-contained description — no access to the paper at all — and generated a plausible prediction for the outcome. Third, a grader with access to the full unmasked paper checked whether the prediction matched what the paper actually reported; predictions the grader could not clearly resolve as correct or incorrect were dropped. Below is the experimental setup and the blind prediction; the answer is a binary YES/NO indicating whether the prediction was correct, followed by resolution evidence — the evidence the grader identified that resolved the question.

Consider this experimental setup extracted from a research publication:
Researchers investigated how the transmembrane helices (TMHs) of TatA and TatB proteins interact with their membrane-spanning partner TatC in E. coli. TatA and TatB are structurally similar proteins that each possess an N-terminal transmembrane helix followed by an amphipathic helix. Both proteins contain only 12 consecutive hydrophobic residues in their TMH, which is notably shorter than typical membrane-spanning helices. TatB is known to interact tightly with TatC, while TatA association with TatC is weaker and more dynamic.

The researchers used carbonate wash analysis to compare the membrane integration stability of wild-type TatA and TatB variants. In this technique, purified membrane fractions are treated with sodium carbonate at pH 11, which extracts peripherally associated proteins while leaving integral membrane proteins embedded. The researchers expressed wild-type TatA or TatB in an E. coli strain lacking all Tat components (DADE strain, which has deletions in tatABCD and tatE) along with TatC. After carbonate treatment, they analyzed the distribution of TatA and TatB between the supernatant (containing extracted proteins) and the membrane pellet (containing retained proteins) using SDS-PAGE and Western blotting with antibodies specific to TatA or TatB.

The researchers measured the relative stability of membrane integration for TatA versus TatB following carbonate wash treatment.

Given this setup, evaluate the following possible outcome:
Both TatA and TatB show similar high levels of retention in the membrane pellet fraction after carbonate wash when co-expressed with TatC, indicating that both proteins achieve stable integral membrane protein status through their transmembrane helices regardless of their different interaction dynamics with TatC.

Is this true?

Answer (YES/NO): NO